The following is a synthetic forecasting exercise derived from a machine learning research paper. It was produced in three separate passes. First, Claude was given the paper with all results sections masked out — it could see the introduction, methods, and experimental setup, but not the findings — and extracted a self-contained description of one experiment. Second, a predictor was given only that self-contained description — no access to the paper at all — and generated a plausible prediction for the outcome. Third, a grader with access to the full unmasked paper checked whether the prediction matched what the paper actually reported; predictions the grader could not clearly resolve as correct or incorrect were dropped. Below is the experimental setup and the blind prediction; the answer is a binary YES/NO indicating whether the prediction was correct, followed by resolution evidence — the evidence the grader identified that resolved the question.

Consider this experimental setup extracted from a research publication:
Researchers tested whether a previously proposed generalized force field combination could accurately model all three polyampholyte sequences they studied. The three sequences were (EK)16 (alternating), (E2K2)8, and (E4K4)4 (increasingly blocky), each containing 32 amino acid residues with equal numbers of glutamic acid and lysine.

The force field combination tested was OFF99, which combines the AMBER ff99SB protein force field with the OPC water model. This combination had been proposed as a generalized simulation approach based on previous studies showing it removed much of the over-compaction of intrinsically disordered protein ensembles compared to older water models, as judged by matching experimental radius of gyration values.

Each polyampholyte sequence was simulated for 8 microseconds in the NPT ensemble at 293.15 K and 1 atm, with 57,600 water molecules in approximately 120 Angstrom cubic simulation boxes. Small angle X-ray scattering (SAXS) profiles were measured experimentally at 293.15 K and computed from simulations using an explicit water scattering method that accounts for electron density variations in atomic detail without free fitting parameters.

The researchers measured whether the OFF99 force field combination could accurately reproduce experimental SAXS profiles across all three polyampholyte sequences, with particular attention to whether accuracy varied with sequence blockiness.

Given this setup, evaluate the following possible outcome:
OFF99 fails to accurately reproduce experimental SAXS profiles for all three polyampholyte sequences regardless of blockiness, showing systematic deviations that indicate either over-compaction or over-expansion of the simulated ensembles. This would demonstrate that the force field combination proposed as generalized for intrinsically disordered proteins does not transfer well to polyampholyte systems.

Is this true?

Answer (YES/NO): NO